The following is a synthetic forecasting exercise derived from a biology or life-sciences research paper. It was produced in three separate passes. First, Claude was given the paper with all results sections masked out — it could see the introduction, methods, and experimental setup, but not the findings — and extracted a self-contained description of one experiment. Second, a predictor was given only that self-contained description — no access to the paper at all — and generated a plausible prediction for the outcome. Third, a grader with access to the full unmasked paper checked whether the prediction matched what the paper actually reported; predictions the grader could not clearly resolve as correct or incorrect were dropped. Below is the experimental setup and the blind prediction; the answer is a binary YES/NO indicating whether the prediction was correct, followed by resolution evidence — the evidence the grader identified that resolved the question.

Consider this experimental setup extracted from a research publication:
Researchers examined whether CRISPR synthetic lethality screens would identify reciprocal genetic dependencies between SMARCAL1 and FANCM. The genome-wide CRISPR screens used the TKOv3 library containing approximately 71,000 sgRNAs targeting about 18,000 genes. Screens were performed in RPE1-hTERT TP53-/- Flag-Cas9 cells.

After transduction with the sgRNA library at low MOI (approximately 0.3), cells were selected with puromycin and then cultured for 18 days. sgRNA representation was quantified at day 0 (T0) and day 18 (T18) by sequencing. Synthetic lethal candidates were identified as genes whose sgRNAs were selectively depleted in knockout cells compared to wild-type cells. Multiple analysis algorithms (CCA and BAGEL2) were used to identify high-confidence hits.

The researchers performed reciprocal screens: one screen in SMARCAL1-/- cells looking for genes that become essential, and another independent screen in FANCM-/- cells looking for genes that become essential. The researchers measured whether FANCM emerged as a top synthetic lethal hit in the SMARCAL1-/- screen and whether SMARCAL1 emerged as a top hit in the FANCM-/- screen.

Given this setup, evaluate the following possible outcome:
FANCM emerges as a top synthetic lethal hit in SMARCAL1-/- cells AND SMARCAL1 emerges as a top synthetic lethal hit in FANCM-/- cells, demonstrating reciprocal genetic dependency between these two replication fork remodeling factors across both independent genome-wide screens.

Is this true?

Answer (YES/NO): YES